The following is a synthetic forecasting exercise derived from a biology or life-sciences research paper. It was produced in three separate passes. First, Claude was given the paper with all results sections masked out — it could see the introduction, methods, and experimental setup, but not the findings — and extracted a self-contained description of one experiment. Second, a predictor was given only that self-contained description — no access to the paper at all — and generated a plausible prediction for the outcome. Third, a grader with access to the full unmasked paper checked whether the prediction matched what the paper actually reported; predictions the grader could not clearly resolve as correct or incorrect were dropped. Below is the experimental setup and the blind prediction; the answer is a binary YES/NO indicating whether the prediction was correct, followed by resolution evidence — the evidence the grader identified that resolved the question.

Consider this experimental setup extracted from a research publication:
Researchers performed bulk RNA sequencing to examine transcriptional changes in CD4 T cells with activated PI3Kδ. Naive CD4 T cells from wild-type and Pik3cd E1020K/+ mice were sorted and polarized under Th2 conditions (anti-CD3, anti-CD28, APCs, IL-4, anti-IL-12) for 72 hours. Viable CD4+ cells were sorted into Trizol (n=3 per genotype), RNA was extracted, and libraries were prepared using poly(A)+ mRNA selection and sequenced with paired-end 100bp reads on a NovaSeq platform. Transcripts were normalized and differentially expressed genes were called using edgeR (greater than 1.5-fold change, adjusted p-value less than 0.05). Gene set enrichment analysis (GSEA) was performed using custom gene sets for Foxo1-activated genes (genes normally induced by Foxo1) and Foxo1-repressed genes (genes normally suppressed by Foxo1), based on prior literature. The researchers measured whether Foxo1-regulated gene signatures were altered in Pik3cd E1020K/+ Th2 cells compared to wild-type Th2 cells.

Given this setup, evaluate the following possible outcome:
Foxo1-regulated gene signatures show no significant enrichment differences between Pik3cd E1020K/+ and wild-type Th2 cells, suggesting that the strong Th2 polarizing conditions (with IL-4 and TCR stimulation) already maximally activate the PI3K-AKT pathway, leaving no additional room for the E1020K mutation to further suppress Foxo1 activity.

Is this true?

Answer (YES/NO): NO